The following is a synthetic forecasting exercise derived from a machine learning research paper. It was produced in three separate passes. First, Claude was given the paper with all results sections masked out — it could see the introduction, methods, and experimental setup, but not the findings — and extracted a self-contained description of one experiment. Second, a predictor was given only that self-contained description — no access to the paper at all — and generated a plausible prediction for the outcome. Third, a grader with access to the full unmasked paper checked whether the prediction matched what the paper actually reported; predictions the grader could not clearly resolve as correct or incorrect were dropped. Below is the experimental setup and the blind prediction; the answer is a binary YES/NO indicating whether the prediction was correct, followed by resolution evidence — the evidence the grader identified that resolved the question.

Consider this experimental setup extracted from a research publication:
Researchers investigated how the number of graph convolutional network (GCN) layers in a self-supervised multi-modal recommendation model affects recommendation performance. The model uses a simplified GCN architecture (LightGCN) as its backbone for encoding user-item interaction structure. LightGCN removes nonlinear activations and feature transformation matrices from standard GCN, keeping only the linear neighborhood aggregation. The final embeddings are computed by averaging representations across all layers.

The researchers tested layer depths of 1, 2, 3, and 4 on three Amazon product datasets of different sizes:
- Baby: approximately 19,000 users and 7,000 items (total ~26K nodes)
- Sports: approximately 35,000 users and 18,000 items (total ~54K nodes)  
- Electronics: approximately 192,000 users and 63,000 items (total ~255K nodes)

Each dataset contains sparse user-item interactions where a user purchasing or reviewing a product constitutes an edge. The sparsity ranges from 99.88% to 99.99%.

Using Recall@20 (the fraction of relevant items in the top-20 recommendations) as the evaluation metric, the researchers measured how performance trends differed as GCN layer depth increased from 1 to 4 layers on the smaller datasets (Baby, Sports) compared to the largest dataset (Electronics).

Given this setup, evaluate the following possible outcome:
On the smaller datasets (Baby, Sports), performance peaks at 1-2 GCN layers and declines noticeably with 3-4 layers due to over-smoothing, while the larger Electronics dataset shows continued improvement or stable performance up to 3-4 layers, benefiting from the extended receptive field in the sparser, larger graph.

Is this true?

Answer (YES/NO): NO